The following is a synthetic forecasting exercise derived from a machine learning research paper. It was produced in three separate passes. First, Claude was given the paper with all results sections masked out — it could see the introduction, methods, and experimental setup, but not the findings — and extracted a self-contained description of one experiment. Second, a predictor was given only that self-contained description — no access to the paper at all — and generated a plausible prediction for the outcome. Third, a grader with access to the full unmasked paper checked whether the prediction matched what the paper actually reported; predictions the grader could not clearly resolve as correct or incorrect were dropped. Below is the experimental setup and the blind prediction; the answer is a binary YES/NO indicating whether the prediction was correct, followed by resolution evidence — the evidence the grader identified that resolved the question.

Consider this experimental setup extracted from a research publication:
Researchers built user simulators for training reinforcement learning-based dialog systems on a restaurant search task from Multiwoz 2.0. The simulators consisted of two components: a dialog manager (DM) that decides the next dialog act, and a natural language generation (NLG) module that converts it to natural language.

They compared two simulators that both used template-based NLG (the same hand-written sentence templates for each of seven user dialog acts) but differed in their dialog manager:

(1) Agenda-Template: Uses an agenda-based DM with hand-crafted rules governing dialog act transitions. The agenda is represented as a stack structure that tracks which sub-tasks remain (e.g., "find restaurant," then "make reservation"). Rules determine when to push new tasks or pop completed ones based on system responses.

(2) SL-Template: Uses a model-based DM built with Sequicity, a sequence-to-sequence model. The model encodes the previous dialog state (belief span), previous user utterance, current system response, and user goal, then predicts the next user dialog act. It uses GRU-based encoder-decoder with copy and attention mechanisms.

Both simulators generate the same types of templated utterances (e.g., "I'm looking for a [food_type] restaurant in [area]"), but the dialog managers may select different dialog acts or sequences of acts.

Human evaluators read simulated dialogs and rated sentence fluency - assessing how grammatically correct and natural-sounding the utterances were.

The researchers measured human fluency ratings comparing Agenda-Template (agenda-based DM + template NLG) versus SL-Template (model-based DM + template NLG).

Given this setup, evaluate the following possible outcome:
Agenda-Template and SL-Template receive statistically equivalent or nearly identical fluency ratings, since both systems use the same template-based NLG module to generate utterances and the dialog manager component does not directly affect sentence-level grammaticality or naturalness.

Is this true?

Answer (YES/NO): NO